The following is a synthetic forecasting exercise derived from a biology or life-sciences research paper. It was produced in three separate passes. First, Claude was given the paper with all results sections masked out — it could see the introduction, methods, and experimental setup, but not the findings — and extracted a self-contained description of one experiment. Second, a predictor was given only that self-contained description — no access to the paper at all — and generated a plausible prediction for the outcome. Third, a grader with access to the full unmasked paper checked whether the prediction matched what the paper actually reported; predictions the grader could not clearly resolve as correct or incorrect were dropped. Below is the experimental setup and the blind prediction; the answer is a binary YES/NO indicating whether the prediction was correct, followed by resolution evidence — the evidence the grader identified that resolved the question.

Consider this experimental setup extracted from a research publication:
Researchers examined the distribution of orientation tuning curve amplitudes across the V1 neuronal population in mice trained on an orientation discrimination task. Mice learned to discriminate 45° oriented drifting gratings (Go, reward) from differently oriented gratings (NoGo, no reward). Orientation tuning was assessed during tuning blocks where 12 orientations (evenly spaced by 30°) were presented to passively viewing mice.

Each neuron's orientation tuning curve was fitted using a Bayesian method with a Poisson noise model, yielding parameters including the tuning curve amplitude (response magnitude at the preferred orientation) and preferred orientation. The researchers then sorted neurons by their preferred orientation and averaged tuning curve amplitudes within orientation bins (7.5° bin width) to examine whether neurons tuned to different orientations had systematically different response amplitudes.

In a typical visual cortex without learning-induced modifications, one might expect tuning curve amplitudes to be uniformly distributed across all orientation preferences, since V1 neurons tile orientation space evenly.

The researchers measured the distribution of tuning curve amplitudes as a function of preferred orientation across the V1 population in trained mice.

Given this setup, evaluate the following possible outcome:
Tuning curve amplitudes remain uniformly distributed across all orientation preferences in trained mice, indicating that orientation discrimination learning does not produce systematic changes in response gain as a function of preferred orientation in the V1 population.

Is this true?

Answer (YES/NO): NO